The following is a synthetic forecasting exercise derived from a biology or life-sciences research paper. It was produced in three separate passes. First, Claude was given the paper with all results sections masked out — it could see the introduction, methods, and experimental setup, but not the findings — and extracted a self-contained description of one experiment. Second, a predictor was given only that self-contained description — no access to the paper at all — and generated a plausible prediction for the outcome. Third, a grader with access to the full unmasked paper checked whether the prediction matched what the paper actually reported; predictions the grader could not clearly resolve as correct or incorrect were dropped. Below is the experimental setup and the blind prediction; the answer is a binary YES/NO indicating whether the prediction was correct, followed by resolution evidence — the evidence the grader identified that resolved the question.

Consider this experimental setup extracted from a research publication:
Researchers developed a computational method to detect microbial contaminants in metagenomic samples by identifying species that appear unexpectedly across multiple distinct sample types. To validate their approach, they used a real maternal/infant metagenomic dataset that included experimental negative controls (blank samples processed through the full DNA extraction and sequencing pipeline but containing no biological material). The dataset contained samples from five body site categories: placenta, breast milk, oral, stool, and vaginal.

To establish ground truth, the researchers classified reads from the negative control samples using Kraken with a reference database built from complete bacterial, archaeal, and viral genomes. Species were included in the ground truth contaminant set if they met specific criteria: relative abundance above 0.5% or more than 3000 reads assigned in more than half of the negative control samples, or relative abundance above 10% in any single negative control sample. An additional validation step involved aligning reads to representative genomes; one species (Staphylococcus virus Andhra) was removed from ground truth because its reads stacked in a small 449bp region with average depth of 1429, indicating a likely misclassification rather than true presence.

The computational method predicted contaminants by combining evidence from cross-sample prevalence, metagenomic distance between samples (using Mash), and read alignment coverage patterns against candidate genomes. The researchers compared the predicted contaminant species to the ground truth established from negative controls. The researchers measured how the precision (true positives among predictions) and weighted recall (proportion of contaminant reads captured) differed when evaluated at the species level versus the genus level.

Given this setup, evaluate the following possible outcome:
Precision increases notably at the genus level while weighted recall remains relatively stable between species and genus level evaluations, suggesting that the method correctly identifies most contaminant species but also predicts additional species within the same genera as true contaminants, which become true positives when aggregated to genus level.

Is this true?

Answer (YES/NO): NO